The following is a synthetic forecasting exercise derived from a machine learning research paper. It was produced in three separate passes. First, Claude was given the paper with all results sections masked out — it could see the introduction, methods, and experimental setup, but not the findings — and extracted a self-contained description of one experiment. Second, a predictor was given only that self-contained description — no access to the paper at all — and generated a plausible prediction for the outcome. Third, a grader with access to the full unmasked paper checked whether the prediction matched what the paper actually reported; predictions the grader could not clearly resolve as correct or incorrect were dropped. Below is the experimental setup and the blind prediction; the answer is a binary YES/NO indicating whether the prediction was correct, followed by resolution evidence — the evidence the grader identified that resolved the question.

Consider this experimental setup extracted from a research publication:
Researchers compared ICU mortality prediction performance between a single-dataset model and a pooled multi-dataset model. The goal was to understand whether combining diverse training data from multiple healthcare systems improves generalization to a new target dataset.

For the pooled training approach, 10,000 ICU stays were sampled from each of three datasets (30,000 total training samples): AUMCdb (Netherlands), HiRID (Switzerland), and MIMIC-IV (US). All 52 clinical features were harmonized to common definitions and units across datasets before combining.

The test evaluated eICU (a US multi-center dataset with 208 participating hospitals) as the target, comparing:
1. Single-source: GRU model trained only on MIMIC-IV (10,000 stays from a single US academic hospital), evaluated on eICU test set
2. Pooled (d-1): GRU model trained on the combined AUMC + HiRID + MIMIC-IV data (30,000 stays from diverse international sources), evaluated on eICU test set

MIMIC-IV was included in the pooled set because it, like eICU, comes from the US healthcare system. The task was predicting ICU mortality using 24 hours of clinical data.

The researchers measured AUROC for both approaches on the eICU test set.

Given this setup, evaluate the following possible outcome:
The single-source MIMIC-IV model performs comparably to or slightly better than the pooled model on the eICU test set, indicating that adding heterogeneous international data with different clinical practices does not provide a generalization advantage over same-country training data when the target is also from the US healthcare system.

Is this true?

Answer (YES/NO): YES